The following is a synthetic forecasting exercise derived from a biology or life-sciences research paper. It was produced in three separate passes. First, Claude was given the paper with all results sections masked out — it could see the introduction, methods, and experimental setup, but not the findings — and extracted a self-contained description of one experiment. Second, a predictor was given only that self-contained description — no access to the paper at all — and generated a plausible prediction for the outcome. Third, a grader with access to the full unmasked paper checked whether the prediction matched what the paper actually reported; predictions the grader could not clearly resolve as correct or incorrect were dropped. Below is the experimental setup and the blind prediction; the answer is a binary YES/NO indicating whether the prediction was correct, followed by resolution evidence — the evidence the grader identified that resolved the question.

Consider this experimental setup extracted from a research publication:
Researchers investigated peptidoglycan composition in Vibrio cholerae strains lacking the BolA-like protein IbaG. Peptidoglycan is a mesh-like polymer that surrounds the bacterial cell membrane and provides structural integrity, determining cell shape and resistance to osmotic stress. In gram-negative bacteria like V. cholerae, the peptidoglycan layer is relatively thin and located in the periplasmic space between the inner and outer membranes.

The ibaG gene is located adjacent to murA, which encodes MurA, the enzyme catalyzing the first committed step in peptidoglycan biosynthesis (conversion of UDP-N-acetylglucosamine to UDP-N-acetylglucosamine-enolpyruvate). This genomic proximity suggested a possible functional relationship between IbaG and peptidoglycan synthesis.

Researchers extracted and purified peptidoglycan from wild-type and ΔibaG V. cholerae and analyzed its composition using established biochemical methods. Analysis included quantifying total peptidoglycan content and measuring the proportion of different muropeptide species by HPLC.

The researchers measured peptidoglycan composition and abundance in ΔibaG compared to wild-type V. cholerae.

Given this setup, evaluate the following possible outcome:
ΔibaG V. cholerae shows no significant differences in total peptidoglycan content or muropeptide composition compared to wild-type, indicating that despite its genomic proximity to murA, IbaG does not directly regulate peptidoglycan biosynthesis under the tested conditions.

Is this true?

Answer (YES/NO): NO